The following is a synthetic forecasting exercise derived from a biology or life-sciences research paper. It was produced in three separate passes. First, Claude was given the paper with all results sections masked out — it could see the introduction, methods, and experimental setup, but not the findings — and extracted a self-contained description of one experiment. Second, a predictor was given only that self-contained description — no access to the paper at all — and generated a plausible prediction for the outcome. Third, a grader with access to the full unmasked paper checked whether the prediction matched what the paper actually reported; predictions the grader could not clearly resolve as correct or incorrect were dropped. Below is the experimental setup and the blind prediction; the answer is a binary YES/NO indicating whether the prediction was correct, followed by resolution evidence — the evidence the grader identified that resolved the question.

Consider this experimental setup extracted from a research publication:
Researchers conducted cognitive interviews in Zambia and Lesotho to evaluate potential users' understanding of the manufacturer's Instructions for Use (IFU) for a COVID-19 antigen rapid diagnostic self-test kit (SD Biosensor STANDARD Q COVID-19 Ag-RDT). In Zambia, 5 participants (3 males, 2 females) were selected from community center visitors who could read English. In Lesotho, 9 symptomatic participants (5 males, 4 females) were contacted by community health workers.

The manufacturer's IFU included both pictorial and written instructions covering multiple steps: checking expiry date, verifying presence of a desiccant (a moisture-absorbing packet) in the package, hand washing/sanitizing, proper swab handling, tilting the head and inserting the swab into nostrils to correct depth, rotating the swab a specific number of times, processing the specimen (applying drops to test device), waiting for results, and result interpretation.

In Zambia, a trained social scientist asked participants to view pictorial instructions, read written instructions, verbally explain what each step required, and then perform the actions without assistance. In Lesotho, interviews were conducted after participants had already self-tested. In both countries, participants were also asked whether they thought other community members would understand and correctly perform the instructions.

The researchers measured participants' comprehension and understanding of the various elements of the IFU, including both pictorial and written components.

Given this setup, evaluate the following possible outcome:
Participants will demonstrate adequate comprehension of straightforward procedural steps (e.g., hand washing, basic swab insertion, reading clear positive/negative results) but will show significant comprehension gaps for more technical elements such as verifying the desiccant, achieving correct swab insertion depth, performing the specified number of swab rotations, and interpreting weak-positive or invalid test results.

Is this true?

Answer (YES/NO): NO